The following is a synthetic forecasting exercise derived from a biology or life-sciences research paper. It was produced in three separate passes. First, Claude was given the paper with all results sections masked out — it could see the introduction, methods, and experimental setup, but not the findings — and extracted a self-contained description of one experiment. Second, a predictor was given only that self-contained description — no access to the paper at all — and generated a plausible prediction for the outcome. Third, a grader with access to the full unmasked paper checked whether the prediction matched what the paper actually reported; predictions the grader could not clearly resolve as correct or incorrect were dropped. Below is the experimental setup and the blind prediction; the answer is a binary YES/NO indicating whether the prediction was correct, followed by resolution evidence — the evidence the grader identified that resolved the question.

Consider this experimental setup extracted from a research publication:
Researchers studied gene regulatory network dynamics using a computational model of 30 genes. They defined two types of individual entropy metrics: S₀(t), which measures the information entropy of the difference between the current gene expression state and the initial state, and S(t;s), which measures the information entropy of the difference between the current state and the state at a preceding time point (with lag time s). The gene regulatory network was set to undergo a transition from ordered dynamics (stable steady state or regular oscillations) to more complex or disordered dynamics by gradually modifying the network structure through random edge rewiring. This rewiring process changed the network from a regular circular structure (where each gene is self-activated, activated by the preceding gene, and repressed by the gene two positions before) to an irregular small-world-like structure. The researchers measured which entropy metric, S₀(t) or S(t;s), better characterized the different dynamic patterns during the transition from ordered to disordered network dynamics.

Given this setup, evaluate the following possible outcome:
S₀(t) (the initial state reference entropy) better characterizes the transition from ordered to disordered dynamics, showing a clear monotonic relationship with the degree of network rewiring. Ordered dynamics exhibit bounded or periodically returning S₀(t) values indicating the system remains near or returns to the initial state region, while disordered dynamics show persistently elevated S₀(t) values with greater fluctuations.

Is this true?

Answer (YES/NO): NO